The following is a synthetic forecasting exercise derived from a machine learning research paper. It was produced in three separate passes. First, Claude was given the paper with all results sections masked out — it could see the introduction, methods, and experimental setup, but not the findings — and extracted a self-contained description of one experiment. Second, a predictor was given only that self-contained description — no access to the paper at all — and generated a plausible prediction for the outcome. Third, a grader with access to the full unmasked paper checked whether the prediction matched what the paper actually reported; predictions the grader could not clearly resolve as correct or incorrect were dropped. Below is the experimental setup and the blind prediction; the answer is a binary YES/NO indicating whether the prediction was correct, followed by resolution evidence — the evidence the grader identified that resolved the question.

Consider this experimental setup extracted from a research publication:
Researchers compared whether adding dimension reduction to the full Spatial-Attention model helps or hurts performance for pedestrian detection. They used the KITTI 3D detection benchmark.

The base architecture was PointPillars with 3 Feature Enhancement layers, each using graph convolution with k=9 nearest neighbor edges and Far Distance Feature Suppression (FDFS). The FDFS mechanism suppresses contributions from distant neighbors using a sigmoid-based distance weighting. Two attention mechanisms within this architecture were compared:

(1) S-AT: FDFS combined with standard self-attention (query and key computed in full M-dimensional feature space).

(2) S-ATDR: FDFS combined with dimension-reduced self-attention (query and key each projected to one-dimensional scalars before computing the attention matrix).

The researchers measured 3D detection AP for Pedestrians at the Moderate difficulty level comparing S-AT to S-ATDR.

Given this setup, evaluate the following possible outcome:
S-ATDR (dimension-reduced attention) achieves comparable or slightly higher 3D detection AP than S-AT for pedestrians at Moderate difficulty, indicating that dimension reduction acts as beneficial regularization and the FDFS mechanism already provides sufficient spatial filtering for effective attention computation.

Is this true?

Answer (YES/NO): NO